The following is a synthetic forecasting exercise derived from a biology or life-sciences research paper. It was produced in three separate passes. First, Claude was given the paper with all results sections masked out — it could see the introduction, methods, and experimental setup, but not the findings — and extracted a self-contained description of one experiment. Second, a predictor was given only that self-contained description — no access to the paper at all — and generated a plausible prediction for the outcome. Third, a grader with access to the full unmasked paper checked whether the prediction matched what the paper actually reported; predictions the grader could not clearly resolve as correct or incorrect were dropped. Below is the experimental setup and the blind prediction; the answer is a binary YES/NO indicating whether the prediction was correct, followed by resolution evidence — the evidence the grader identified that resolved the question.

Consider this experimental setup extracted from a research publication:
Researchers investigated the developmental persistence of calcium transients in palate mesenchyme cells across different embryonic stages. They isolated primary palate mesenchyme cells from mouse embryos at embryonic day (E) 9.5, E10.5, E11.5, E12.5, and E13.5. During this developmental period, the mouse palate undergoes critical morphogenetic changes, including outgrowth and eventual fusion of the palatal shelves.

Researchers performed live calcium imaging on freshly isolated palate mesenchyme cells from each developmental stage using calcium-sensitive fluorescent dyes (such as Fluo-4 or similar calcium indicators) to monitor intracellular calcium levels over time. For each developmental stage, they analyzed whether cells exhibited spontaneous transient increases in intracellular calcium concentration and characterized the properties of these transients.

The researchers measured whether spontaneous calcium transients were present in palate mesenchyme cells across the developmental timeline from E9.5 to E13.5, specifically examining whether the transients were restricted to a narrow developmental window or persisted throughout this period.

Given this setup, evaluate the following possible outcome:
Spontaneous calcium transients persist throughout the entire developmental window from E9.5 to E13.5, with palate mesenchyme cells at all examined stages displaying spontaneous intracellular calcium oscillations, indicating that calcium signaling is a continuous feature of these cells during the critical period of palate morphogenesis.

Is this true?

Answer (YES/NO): YES